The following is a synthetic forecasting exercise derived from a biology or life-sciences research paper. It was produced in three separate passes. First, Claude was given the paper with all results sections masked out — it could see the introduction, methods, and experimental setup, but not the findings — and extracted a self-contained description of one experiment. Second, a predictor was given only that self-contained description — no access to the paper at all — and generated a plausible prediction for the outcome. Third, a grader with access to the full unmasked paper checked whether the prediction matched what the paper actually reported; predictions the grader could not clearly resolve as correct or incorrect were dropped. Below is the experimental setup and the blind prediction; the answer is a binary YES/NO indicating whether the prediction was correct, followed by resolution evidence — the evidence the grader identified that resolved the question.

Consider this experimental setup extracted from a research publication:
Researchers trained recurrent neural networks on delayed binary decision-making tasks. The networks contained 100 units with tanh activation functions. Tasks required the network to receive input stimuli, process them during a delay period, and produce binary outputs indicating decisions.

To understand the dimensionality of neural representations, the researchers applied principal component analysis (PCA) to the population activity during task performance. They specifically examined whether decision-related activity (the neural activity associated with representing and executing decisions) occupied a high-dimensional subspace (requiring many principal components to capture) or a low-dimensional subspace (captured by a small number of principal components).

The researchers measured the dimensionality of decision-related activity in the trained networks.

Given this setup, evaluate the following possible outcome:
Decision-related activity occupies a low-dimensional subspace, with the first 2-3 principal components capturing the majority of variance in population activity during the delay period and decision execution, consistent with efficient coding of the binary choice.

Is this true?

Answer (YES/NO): YES